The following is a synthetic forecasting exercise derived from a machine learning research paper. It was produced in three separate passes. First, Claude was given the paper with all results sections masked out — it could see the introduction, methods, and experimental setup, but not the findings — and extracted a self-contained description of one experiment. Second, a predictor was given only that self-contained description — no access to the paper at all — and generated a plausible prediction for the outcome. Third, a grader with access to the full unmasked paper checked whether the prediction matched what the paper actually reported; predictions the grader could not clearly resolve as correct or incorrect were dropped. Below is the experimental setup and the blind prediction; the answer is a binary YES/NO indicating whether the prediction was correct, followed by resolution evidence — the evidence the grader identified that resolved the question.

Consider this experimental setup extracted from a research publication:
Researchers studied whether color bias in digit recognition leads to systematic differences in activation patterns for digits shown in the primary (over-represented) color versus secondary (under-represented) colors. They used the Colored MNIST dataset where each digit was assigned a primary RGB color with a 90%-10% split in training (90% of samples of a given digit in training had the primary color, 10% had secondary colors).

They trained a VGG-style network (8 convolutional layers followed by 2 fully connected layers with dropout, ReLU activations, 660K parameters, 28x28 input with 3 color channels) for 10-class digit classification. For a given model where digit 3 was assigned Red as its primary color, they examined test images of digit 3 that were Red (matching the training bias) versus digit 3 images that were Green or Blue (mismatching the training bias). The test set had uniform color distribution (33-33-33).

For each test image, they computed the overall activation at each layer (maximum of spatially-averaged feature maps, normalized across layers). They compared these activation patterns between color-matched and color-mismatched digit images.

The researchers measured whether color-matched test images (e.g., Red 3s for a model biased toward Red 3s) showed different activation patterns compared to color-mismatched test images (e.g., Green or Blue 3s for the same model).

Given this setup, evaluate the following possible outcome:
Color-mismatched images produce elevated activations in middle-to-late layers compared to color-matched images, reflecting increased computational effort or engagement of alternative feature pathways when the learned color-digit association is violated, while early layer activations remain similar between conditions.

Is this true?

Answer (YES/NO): NO